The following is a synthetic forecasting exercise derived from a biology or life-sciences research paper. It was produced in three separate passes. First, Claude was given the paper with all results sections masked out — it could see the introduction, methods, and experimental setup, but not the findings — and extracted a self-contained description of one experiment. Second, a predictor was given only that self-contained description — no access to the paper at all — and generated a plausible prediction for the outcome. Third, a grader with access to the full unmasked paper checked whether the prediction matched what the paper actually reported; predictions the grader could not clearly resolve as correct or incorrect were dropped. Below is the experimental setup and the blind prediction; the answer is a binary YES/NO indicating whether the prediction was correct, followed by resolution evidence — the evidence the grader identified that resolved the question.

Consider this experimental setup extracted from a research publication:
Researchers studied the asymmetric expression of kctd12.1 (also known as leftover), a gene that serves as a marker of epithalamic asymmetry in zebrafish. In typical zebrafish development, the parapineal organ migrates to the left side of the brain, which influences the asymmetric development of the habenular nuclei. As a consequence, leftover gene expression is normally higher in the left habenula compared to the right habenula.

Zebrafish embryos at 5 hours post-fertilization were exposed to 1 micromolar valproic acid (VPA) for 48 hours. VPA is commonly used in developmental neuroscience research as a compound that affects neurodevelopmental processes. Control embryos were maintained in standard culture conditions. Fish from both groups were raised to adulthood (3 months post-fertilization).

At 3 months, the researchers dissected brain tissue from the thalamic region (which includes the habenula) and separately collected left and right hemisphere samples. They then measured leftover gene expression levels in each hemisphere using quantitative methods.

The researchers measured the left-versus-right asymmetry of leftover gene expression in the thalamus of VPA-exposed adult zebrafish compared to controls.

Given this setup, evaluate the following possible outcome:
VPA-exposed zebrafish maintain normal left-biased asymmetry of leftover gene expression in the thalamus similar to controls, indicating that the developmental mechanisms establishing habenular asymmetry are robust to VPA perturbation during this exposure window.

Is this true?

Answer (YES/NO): NO